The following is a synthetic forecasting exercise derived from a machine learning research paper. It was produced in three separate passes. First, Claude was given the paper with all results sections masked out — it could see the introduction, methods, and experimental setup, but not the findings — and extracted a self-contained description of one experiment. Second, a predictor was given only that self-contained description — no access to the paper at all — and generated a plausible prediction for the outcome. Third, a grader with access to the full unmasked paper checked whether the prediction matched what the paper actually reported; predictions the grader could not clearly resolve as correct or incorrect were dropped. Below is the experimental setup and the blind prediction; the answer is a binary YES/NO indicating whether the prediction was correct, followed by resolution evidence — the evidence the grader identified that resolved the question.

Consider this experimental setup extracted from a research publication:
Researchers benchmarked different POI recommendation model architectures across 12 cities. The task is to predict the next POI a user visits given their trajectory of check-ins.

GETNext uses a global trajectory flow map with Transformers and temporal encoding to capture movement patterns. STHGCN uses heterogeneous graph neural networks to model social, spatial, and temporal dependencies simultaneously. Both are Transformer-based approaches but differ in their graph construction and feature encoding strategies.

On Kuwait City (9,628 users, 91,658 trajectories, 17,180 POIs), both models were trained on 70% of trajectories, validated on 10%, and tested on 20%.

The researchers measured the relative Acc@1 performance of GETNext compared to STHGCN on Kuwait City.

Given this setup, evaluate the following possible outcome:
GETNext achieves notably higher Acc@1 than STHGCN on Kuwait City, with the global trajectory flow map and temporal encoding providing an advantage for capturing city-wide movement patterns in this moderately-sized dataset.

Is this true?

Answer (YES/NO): NO